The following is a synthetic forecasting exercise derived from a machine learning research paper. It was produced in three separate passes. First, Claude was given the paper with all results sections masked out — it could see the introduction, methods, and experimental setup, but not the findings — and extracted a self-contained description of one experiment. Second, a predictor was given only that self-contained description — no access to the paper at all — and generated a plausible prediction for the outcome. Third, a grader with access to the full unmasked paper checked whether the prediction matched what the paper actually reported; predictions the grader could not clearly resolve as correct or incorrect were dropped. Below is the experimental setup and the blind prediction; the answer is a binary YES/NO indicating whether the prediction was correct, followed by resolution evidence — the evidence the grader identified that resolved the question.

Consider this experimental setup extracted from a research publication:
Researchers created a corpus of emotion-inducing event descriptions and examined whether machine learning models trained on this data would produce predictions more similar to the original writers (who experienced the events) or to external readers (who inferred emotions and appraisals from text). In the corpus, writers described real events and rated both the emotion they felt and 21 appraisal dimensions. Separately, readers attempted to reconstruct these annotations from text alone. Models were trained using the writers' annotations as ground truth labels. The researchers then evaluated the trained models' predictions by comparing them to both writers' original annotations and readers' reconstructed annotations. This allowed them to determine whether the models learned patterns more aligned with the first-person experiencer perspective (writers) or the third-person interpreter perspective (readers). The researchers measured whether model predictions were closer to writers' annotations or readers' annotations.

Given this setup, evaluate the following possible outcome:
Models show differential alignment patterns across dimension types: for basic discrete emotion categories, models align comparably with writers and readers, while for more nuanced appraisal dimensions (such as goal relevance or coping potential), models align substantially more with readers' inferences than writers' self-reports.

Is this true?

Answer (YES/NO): NO